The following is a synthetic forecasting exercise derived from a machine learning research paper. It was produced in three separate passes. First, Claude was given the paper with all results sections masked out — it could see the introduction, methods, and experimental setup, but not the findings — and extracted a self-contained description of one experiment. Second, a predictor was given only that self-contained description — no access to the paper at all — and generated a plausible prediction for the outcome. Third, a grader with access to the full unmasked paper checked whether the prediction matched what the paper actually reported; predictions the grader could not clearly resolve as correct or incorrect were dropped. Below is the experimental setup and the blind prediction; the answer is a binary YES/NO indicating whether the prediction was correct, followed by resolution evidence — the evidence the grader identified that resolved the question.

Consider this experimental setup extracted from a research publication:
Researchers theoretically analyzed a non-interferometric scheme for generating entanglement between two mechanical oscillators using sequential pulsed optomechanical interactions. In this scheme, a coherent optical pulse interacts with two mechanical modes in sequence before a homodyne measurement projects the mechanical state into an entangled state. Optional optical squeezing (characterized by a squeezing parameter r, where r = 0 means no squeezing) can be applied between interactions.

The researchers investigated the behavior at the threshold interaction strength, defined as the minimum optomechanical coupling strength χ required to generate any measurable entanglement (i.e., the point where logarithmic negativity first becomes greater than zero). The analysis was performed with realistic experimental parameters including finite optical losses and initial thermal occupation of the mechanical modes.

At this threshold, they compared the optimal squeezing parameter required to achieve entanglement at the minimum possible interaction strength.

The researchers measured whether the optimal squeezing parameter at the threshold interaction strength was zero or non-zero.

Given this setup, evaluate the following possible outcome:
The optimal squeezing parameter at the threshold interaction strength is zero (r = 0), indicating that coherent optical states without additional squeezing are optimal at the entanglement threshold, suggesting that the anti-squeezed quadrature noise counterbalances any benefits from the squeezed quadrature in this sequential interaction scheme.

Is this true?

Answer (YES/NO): NO